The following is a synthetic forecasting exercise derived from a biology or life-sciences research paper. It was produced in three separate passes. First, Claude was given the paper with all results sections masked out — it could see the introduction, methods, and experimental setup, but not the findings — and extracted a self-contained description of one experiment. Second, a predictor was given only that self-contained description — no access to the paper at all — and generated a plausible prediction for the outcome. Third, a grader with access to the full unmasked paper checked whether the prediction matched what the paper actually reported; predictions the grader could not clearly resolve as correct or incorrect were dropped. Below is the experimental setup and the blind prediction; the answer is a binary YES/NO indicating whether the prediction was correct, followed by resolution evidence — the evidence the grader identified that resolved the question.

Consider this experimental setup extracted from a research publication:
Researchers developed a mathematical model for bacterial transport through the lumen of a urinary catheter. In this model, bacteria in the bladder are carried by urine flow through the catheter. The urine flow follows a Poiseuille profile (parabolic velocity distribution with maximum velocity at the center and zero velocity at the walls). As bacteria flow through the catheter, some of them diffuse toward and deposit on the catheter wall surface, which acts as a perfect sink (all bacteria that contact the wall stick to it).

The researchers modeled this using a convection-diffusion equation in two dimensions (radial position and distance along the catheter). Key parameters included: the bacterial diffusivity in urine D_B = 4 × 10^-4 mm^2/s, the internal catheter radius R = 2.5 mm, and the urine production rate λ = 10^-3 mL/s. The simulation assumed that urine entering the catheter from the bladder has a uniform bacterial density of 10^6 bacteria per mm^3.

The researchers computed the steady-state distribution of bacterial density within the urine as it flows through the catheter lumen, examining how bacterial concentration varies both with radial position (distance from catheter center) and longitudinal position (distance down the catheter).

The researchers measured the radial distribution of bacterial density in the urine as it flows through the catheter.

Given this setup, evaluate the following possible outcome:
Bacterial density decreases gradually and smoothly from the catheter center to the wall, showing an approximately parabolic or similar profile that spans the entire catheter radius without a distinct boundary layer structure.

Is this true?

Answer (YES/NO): NO